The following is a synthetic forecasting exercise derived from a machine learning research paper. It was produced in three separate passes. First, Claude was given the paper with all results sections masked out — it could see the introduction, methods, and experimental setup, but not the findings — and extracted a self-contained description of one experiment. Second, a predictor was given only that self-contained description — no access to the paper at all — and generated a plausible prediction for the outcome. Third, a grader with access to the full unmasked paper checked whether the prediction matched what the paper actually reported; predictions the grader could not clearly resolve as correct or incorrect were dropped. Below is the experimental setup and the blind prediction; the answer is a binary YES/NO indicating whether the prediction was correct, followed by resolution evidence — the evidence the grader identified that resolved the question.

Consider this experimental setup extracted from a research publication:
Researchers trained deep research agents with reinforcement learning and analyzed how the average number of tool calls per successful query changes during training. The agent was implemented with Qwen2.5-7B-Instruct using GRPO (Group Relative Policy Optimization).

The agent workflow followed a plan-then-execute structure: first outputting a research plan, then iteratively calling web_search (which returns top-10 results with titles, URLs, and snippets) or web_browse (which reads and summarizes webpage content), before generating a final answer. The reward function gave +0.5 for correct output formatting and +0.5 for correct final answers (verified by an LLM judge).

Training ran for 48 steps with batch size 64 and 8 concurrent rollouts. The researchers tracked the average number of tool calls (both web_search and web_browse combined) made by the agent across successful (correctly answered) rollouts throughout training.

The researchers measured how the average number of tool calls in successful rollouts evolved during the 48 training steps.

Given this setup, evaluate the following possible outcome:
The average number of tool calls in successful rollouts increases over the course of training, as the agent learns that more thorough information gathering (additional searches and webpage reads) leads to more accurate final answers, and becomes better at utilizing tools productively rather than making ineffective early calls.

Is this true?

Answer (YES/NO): YES